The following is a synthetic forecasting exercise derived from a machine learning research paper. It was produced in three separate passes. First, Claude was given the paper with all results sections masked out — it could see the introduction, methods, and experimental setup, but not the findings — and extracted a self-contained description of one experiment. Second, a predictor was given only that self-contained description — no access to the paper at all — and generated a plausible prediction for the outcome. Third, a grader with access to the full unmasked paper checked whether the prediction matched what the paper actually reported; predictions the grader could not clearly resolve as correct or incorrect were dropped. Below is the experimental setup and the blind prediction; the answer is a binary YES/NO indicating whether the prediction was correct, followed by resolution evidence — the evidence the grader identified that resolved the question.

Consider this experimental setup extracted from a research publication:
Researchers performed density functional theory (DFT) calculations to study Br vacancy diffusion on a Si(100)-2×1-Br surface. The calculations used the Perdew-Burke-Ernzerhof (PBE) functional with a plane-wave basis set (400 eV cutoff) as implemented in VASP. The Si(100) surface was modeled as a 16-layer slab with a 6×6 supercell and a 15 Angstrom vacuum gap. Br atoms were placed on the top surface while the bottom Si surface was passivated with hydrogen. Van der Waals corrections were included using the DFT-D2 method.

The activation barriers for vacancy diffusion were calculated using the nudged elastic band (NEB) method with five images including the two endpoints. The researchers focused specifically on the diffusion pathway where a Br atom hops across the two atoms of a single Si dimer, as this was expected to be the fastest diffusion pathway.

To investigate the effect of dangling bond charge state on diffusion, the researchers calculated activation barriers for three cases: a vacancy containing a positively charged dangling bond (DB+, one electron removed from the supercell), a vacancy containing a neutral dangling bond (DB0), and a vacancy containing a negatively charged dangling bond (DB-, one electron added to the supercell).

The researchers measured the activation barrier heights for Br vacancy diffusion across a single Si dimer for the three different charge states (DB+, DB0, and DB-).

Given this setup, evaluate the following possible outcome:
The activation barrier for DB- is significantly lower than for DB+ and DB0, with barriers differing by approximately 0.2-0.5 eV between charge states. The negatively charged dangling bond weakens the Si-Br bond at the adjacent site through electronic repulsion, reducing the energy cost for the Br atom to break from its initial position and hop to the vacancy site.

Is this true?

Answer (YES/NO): NO